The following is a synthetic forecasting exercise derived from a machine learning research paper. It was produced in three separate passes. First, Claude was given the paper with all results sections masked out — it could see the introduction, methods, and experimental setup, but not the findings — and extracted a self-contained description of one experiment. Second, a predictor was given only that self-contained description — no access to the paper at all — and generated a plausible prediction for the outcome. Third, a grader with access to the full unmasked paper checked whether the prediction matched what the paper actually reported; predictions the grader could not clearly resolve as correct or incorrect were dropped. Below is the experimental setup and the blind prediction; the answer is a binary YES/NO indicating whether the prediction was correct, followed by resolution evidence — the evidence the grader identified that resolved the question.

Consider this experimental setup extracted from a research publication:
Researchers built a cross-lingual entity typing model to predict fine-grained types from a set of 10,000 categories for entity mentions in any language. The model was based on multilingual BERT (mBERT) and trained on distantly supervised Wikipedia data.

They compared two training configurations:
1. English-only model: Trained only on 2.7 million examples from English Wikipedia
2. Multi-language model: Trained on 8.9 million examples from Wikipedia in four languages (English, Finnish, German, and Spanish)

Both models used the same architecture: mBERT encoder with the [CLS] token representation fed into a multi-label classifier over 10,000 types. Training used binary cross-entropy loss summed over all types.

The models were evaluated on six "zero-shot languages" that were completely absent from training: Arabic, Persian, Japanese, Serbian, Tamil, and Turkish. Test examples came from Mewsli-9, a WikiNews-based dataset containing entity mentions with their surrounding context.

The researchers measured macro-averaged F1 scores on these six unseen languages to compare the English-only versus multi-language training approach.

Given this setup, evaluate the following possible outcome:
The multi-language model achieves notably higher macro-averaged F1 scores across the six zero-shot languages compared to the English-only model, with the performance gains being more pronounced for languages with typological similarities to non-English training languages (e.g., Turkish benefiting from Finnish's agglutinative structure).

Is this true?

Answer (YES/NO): NO